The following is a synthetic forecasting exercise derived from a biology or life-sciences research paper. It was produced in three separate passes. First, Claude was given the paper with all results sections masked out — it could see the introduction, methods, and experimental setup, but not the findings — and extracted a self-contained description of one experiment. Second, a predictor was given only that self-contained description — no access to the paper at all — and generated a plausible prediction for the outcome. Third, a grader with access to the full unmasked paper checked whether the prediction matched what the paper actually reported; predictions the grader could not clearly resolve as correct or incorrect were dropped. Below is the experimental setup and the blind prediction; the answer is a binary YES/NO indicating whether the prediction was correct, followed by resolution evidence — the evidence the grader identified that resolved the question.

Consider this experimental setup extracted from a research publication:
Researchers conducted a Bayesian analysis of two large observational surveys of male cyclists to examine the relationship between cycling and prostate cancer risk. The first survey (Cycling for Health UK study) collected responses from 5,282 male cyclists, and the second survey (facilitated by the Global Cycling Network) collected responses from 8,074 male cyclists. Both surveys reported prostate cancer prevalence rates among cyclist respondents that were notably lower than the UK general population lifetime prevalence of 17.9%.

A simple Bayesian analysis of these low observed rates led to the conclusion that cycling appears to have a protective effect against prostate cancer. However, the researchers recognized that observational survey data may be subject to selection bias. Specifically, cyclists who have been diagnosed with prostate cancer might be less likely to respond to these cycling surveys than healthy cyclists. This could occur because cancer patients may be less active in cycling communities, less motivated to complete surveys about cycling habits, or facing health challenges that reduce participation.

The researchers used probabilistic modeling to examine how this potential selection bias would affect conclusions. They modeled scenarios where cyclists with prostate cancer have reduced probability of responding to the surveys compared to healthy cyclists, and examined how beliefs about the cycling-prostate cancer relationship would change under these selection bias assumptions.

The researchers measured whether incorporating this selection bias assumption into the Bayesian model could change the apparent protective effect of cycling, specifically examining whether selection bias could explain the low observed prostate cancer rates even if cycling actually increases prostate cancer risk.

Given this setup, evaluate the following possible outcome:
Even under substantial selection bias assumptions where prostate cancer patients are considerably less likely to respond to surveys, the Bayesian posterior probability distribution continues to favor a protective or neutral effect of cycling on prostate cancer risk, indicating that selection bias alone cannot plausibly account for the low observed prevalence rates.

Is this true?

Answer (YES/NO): NO